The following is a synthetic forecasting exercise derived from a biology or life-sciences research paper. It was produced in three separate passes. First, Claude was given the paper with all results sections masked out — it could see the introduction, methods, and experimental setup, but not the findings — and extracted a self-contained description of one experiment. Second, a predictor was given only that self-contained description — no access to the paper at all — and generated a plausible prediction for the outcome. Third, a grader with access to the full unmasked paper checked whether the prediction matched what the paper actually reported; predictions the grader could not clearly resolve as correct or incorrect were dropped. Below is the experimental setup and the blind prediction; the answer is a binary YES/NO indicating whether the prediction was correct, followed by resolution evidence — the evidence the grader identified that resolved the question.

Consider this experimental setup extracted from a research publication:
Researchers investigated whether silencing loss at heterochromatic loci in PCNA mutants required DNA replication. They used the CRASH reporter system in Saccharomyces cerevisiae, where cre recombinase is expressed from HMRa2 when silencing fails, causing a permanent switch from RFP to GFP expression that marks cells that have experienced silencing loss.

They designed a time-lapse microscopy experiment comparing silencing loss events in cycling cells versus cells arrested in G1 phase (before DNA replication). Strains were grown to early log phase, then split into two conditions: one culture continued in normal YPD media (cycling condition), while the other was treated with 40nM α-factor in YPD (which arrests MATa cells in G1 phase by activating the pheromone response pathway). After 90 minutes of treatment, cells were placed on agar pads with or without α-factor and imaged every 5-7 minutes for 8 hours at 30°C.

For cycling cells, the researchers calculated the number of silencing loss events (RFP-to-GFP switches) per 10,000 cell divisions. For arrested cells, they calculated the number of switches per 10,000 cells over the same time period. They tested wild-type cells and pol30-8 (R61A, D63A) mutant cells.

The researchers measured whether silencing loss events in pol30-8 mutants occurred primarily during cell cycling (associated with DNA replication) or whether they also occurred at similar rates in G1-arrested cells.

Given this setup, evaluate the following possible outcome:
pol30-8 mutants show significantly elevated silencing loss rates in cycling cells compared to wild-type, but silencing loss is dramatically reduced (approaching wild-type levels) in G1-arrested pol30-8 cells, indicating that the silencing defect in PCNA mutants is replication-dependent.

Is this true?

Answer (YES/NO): YES